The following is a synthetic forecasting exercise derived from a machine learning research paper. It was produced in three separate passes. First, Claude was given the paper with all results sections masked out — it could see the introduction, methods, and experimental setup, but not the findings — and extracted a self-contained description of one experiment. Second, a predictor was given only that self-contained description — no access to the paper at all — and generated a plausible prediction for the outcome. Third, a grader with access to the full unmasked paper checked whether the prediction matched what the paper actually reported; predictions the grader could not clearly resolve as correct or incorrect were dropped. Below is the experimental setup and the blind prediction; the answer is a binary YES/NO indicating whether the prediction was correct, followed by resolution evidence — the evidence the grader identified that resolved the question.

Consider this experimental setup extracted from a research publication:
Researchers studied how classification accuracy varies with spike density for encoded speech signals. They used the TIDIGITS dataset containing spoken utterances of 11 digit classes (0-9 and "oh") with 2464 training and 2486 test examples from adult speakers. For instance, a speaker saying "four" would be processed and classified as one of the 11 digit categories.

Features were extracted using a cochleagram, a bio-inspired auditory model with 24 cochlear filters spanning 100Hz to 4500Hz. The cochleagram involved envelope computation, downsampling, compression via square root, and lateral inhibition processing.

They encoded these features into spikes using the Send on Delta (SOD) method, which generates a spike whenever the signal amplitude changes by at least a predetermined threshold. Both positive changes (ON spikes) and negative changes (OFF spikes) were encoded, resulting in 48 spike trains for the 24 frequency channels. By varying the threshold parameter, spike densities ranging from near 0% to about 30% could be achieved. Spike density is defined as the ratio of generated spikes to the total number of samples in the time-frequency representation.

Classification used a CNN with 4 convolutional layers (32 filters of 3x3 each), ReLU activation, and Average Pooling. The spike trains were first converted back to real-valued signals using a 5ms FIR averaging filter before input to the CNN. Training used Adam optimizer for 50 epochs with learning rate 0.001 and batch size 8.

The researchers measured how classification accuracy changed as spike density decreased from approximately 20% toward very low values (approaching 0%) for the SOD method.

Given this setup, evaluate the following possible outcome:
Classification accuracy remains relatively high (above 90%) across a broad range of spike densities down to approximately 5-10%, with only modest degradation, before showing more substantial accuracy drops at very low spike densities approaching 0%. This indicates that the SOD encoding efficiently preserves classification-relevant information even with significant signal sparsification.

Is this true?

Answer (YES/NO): YES